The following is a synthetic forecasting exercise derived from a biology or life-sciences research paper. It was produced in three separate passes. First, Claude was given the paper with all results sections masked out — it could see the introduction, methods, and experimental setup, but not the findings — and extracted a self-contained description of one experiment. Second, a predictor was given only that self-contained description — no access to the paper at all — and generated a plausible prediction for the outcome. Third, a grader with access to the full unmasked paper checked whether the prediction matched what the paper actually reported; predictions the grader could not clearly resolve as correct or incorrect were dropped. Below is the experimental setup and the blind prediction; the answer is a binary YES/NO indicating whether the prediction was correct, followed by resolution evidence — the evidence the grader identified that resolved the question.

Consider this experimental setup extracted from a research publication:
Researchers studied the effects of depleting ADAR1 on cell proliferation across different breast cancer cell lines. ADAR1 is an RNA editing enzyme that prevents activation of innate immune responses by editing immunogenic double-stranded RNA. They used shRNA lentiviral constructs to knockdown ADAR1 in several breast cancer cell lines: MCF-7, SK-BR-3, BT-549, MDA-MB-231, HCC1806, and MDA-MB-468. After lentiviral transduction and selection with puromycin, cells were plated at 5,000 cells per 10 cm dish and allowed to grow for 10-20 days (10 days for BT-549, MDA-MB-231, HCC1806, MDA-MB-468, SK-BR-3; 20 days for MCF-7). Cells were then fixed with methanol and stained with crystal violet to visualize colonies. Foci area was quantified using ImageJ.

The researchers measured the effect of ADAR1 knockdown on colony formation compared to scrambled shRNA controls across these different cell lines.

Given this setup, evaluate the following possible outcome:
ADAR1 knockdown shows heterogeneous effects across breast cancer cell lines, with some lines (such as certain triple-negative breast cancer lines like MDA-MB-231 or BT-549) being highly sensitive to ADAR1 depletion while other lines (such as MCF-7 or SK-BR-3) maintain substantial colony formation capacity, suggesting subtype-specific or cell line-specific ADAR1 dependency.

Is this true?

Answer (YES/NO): YES